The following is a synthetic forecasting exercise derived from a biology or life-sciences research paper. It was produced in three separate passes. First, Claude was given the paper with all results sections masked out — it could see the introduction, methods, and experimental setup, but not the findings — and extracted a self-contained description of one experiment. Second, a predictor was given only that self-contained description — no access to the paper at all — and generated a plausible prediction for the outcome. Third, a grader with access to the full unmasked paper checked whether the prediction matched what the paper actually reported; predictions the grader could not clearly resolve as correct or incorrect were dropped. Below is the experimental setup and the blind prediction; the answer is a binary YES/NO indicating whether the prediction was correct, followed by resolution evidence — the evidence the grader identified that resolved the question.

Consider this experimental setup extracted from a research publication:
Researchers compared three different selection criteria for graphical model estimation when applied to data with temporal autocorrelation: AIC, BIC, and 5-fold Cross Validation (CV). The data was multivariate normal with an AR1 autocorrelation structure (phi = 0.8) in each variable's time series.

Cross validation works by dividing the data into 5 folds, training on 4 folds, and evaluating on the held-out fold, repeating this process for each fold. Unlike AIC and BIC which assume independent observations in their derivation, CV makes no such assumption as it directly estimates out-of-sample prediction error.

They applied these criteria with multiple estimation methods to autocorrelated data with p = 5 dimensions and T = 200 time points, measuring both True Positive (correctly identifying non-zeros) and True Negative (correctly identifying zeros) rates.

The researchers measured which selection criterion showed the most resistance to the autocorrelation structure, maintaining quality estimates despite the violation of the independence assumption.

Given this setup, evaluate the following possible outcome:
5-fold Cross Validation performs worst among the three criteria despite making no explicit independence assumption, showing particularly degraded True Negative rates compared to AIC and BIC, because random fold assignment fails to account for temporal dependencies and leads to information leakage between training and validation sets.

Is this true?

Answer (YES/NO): NO